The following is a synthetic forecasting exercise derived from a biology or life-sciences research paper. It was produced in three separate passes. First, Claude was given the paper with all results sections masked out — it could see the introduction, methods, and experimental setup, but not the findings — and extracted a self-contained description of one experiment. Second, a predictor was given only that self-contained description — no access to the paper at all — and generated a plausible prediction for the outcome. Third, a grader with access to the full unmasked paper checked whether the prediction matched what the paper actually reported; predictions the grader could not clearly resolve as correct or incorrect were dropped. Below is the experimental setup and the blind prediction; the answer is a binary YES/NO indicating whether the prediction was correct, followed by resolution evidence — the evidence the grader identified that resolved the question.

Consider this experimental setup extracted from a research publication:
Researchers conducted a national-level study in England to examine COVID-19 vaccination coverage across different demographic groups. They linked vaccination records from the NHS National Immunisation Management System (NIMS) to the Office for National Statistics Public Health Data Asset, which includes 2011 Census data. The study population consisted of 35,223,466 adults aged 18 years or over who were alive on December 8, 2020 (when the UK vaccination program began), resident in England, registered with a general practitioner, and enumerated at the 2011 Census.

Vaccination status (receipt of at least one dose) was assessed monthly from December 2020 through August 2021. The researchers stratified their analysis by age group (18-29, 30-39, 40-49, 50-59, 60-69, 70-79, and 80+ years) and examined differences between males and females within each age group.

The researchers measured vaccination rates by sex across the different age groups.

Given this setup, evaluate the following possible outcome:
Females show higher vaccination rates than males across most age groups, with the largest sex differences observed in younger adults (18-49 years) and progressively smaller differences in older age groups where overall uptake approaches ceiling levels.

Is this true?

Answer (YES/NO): YES